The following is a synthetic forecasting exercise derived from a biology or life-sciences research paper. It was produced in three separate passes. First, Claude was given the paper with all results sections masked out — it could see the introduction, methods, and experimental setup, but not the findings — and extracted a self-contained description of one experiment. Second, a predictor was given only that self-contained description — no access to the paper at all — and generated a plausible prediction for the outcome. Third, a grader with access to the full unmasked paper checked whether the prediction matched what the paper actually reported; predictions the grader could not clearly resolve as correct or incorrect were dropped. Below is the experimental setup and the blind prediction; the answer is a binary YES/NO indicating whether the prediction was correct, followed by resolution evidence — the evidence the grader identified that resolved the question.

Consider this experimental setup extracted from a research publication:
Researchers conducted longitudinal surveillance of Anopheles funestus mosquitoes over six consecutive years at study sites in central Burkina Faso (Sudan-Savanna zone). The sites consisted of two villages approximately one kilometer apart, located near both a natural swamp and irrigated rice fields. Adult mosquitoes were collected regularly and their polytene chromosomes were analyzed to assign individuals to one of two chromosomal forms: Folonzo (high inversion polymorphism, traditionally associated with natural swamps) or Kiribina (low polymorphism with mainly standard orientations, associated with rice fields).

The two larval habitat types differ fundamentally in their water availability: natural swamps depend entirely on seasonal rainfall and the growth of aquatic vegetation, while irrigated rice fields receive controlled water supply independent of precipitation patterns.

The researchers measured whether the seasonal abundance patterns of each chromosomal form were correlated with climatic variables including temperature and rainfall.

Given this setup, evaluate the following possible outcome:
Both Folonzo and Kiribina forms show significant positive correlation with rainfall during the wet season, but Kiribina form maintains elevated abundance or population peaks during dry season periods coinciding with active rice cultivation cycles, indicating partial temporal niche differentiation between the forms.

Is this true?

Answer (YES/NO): NO